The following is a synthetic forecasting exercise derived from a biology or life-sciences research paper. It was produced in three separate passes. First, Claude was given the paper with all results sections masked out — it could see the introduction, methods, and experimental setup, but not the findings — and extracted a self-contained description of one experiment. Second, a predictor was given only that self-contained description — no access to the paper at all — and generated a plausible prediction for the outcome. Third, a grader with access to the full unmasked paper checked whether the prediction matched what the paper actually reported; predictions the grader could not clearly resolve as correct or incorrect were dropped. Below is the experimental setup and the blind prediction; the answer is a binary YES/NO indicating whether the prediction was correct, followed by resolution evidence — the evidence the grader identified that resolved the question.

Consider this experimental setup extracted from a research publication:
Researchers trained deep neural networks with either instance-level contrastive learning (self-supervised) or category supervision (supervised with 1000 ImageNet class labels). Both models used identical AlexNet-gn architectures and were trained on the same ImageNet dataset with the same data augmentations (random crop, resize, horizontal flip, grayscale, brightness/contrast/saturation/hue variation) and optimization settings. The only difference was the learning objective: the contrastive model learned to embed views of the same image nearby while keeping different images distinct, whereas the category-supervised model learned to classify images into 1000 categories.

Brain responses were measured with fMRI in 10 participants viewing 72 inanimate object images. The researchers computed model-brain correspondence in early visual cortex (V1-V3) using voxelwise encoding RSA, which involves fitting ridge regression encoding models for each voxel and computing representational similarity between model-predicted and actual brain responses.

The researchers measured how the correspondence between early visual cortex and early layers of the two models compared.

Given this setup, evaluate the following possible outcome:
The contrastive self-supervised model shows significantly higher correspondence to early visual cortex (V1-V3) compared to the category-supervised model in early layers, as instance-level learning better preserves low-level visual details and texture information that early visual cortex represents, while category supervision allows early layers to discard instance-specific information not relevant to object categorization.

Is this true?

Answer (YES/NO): NO